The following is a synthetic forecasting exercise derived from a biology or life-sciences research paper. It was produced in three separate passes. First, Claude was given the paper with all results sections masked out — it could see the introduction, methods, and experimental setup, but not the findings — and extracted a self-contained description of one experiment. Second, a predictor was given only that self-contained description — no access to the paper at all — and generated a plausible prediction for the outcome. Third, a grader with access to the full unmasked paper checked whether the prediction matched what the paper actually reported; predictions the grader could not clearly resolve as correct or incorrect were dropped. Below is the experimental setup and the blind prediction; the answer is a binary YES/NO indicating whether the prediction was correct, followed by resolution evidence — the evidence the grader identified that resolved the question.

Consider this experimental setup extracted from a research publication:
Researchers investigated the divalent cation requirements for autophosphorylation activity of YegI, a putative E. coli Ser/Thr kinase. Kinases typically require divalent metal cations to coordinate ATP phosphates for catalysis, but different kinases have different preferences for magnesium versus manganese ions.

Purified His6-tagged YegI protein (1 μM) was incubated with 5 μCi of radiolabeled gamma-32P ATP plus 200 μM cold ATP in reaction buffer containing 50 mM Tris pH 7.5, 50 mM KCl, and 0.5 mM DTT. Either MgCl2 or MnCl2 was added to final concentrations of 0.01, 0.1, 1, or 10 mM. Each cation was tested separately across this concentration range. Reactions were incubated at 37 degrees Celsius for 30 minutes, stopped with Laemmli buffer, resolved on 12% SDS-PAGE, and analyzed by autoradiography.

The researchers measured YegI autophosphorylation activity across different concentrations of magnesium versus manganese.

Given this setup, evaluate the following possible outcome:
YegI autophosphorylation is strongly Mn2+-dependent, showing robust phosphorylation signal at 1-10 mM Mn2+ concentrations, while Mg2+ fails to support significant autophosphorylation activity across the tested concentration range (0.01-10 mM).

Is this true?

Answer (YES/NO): NO